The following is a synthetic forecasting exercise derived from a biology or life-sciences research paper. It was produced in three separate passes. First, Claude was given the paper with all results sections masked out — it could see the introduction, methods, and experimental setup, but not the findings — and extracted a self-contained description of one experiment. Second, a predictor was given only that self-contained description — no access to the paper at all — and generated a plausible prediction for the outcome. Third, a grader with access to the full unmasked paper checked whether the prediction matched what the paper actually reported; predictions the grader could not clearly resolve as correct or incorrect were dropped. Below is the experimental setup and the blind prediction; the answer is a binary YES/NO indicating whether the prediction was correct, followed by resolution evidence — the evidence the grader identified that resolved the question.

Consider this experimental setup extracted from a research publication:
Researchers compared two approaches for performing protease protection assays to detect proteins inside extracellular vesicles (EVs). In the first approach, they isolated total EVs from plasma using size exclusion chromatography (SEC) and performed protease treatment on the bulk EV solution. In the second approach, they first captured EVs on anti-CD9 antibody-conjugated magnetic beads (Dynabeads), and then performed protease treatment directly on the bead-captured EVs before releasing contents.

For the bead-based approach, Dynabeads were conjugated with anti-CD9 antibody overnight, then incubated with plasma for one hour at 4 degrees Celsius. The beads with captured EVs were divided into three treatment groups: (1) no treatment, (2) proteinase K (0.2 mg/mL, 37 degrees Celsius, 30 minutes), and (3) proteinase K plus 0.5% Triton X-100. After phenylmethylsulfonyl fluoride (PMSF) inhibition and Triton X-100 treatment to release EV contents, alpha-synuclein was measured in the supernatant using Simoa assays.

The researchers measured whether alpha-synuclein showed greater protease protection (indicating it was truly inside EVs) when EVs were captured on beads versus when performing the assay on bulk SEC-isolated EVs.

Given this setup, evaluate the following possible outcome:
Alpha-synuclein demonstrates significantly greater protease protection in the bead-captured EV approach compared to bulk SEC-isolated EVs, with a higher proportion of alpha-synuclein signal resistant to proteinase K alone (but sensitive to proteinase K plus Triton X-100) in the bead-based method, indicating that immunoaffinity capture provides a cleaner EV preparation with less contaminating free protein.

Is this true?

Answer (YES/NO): YES